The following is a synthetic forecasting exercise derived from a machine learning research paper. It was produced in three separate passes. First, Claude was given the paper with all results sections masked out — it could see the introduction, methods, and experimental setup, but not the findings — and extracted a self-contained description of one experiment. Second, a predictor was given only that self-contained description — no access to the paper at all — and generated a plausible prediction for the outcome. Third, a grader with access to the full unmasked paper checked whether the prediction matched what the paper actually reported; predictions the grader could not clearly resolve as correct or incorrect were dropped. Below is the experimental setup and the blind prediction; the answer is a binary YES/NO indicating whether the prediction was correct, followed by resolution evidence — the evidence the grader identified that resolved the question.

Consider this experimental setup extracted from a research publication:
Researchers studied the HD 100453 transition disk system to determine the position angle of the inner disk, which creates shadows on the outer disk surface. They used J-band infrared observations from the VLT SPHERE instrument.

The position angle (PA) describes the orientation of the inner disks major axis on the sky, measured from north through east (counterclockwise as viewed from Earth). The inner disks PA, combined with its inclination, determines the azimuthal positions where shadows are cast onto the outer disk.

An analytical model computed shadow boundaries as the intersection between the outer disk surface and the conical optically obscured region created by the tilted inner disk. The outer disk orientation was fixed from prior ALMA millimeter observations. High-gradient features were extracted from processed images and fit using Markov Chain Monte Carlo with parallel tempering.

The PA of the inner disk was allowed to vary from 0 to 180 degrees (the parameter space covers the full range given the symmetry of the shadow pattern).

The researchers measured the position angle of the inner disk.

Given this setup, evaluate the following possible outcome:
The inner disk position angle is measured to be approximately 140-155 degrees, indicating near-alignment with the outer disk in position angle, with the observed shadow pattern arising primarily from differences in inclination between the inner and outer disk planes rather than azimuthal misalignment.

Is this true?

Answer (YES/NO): NO